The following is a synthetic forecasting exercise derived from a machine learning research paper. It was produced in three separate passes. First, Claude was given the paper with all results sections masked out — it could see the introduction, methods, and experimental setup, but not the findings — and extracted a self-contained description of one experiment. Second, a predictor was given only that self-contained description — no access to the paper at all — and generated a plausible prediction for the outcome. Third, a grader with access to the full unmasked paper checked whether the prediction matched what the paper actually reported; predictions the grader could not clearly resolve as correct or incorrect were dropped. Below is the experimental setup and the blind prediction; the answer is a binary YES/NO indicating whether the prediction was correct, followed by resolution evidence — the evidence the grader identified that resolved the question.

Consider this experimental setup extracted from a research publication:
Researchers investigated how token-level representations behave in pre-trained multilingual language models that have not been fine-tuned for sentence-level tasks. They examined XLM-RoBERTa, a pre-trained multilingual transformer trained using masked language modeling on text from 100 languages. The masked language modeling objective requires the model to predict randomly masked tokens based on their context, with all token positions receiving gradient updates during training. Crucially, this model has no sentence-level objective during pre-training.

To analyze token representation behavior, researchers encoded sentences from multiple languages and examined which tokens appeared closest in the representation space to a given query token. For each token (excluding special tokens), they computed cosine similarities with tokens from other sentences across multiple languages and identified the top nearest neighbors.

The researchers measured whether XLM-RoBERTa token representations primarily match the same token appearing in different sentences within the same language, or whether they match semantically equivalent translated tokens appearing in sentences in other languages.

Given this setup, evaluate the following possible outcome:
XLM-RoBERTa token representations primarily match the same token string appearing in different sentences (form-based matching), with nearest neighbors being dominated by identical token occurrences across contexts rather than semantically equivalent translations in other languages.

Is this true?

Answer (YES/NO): YES